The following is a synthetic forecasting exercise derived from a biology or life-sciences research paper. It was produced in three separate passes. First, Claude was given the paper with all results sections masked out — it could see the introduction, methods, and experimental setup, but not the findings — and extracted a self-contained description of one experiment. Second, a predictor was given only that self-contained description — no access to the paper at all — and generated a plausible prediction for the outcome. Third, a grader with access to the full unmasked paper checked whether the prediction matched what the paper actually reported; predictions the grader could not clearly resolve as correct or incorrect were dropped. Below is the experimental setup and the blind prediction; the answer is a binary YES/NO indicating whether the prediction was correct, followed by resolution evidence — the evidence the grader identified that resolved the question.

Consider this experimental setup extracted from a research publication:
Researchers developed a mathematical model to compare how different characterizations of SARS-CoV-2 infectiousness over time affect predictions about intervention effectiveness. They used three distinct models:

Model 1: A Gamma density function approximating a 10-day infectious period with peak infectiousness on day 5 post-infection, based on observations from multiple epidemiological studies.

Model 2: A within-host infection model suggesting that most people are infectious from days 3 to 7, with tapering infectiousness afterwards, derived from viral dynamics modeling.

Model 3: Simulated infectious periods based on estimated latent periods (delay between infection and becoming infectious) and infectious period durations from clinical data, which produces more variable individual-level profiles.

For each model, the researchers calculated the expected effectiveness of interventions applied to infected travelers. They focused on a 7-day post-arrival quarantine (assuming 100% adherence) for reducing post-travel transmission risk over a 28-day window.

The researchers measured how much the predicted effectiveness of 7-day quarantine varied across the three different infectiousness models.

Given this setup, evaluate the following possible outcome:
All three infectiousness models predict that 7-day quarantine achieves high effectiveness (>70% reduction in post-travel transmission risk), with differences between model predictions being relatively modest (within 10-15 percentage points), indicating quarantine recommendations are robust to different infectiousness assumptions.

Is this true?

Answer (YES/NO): NO